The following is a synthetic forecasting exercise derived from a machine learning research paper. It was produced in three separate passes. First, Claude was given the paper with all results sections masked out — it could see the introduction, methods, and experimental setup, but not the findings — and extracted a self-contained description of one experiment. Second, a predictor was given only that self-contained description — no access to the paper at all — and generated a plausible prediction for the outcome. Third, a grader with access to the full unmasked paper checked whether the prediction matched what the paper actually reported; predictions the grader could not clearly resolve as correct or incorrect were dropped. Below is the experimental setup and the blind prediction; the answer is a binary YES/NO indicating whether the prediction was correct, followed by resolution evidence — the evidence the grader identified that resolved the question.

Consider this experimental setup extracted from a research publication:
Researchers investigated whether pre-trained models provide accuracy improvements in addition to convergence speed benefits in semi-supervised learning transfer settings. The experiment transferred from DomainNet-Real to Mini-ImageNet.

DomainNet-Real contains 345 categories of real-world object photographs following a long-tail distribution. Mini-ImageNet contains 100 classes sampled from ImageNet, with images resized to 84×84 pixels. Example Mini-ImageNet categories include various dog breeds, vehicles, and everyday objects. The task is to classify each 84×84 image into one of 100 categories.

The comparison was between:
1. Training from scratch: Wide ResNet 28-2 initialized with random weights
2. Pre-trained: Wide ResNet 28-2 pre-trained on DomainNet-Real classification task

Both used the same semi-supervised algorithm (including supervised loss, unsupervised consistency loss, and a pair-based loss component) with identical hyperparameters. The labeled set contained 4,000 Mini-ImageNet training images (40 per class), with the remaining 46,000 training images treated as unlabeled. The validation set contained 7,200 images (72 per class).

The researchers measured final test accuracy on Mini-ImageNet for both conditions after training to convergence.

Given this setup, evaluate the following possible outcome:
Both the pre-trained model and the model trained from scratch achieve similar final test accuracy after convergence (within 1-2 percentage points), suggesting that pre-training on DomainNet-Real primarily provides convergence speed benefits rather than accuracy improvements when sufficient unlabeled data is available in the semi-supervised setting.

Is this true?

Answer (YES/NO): YES